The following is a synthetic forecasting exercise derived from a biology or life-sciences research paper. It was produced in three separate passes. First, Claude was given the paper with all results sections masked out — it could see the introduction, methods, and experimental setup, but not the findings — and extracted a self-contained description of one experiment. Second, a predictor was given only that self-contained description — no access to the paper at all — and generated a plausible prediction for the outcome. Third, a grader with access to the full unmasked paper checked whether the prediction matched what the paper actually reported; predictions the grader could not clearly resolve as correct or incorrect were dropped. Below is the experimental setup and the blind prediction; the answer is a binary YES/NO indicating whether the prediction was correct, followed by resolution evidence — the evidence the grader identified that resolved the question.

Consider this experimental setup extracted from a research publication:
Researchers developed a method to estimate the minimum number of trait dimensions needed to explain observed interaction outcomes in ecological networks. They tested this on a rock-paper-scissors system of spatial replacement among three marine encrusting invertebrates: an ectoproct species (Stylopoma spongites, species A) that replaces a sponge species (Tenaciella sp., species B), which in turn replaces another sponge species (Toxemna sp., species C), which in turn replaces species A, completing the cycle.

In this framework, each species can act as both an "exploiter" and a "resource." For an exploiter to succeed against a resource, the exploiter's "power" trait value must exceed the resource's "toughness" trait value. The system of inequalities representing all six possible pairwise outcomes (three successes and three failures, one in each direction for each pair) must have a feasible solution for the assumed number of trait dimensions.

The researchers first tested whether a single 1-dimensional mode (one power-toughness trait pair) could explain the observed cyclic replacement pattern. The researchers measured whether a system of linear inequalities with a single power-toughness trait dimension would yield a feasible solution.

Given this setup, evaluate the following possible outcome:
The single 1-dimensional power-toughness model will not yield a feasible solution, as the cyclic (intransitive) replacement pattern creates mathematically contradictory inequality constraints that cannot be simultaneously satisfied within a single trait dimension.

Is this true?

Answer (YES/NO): YES